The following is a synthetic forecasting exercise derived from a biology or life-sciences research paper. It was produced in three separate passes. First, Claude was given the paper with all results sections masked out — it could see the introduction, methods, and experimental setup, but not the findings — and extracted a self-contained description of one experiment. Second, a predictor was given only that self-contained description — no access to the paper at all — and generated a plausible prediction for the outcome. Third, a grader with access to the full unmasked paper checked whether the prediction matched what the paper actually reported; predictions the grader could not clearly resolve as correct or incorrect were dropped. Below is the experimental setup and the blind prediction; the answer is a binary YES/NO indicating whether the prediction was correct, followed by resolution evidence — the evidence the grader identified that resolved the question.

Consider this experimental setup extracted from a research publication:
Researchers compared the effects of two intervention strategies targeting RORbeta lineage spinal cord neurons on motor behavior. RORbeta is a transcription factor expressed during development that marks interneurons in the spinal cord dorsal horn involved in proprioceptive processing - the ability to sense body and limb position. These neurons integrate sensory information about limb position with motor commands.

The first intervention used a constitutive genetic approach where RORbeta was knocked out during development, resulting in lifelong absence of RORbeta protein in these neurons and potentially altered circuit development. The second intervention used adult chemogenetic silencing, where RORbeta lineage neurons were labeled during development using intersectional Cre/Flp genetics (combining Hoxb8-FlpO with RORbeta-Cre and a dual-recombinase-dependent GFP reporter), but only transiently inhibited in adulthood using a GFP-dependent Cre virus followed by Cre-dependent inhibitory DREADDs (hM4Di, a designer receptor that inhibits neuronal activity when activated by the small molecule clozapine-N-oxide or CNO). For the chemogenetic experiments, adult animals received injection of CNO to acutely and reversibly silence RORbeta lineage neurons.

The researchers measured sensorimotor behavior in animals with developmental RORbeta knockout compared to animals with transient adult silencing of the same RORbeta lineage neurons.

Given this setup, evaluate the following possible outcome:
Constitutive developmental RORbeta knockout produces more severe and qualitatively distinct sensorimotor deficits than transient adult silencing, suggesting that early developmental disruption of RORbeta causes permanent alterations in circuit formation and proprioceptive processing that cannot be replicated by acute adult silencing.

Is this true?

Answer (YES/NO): NO